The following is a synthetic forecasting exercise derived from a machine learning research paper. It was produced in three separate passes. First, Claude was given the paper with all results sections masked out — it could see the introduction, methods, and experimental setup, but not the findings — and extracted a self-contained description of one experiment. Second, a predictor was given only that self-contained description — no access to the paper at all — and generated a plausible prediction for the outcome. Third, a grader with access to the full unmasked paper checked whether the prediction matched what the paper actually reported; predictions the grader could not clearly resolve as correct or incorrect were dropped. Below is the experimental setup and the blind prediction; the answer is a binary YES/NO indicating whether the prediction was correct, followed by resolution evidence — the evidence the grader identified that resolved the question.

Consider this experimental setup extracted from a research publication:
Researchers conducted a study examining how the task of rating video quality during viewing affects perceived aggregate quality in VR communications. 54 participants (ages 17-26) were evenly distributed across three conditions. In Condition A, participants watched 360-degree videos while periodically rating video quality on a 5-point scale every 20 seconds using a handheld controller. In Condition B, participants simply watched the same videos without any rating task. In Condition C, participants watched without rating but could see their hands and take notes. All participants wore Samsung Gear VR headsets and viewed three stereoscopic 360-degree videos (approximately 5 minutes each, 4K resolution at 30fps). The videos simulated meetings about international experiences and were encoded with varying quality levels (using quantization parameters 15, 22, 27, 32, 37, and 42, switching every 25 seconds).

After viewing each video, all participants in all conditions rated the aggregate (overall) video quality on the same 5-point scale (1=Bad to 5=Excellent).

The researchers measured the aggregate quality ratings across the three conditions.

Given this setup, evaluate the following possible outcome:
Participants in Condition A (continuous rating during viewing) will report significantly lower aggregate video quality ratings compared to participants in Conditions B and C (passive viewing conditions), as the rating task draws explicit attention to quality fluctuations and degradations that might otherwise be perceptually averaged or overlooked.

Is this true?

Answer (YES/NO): NO